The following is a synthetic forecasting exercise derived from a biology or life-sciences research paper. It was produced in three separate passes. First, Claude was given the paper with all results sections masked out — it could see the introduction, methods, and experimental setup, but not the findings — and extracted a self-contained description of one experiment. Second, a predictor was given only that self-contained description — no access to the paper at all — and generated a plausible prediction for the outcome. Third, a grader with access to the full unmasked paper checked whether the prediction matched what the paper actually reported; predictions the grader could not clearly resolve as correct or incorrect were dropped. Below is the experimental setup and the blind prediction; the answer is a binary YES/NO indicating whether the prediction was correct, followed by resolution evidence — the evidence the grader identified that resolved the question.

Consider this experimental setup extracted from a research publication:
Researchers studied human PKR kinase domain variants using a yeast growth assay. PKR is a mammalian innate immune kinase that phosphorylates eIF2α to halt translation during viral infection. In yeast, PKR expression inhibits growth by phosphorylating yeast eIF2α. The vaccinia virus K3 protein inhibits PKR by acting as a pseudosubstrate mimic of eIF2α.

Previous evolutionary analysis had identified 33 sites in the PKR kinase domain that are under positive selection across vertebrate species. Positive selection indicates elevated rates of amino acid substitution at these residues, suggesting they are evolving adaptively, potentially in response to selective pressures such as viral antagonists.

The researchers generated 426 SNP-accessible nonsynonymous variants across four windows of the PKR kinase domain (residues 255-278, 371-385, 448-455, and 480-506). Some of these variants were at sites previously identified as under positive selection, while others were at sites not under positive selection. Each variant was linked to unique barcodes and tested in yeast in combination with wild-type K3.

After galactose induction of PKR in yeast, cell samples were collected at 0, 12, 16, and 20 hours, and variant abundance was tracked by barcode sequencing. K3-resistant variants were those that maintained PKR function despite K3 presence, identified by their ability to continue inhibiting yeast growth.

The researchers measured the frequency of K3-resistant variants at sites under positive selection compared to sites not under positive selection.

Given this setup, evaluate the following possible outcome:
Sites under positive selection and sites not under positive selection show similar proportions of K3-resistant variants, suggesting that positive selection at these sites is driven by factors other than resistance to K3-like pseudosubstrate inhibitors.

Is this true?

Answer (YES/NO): NO